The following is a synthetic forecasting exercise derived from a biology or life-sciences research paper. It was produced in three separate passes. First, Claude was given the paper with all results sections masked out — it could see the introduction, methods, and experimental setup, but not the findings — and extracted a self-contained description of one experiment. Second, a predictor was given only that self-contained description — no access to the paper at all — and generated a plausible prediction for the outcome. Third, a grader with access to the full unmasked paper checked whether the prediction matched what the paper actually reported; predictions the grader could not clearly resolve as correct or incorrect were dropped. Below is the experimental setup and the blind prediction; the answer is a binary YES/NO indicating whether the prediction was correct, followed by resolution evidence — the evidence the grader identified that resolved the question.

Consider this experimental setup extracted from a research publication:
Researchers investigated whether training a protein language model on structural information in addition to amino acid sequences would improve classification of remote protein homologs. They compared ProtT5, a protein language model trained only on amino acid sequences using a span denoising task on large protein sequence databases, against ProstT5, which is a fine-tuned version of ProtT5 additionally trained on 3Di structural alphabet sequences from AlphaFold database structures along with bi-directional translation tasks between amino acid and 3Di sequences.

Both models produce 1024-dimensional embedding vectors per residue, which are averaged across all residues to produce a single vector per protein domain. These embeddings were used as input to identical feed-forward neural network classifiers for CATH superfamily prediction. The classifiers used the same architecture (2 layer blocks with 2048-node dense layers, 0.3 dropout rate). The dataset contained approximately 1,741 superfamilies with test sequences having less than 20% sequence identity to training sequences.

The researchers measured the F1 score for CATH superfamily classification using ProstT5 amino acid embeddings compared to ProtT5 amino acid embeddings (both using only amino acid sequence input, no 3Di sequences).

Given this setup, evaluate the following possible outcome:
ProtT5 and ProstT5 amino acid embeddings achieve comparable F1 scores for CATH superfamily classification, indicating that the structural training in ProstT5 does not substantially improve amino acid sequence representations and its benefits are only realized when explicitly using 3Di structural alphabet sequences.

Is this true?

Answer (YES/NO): NO